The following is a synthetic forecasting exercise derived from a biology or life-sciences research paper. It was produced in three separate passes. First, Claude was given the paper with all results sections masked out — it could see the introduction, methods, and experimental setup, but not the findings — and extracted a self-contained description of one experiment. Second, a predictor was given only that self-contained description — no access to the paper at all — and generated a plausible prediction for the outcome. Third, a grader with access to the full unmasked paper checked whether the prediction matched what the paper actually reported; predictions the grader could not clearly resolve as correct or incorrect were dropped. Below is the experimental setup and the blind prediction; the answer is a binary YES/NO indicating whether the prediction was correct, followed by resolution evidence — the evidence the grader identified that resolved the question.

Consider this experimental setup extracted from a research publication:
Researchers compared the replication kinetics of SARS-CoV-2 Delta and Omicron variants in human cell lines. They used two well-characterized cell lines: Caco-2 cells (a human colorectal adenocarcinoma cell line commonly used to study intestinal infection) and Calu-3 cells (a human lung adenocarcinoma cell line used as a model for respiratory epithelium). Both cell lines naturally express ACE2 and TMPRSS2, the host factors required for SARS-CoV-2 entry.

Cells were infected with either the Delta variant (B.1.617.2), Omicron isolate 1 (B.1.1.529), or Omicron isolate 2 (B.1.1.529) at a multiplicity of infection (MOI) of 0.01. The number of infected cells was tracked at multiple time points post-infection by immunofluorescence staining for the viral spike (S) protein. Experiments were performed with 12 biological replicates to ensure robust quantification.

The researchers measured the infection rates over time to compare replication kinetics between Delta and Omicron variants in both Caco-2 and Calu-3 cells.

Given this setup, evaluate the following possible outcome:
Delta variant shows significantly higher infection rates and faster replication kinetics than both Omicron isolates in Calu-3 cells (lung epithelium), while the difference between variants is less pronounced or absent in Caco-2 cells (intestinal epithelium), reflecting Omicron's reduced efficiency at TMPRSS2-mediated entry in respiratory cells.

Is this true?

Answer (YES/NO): NO